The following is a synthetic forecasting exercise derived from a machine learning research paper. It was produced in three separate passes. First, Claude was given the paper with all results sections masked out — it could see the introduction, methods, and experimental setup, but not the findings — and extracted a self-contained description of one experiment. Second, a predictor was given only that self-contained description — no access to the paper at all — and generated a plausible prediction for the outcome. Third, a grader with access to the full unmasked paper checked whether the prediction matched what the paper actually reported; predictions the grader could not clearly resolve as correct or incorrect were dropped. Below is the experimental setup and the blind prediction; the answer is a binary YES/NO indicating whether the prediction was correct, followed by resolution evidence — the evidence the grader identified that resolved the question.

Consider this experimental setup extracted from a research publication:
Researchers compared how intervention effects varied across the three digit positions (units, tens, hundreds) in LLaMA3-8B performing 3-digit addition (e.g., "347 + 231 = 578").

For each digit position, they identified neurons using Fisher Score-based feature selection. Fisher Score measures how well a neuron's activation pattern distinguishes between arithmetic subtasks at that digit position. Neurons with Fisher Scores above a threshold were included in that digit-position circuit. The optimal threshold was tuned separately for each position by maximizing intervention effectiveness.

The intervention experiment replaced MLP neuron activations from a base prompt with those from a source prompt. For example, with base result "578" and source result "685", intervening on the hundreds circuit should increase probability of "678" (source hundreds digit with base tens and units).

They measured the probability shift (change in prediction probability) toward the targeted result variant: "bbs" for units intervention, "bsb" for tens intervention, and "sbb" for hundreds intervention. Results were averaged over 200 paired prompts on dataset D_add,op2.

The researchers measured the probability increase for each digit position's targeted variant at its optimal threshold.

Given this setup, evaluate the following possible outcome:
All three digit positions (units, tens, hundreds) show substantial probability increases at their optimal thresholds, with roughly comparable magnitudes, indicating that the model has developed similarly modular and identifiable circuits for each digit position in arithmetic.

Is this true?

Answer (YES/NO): NO